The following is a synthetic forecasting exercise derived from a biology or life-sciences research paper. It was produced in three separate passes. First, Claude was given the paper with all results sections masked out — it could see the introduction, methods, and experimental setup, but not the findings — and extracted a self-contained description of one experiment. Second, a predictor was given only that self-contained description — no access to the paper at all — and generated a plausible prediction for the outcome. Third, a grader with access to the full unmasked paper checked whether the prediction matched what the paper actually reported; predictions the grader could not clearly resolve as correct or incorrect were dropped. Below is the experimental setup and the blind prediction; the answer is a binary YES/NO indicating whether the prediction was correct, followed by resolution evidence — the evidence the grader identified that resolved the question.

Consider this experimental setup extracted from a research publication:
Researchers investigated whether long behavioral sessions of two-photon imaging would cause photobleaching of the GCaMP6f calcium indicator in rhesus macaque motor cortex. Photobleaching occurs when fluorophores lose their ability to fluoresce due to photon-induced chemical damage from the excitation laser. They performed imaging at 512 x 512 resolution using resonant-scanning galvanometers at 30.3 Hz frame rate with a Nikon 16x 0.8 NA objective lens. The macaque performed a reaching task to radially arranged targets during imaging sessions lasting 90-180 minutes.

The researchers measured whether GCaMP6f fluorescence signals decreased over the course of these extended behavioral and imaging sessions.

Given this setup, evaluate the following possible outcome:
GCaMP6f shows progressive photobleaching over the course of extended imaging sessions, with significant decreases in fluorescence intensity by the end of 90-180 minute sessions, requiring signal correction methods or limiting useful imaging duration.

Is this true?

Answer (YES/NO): NO